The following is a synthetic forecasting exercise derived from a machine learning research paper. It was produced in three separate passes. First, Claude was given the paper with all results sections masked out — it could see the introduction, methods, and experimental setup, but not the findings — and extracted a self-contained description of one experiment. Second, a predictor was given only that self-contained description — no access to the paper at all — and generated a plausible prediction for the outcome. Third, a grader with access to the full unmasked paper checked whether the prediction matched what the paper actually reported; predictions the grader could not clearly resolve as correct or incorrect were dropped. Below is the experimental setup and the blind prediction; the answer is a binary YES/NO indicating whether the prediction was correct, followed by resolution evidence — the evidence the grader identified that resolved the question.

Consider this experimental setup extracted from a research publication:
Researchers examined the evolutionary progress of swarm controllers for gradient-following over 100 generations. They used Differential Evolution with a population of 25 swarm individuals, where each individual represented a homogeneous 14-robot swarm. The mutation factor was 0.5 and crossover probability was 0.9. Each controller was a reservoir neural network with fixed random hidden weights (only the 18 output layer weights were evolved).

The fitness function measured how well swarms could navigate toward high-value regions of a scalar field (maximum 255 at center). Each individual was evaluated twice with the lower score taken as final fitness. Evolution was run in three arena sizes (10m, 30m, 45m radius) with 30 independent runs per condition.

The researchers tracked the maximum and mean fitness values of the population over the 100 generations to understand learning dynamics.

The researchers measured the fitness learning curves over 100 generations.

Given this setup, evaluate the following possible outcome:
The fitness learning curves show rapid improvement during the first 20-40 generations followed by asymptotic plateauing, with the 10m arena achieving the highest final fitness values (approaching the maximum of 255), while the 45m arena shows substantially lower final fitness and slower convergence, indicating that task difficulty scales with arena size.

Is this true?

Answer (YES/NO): NO